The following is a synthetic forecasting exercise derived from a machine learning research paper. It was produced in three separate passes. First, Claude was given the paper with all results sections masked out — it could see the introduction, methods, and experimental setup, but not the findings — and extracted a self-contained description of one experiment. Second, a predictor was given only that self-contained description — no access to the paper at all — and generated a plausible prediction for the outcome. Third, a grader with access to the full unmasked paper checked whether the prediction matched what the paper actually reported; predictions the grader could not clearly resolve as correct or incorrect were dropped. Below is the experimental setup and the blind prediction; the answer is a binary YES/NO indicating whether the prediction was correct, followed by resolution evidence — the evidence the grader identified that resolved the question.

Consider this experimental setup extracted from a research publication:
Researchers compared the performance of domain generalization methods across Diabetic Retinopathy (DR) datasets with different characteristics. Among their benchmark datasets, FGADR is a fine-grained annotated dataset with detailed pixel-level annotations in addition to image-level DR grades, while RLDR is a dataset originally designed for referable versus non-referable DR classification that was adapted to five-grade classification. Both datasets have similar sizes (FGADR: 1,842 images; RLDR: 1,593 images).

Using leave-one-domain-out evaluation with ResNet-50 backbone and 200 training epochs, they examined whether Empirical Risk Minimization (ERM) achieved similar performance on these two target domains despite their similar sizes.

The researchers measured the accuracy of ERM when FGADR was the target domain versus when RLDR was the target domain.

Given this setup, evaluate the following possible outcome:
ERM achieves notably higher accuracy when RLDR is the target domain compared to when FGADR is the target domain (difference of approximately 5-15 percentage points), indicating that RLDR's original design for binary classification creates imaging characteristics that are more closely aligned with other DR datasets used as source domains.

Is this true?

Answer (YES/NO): NO